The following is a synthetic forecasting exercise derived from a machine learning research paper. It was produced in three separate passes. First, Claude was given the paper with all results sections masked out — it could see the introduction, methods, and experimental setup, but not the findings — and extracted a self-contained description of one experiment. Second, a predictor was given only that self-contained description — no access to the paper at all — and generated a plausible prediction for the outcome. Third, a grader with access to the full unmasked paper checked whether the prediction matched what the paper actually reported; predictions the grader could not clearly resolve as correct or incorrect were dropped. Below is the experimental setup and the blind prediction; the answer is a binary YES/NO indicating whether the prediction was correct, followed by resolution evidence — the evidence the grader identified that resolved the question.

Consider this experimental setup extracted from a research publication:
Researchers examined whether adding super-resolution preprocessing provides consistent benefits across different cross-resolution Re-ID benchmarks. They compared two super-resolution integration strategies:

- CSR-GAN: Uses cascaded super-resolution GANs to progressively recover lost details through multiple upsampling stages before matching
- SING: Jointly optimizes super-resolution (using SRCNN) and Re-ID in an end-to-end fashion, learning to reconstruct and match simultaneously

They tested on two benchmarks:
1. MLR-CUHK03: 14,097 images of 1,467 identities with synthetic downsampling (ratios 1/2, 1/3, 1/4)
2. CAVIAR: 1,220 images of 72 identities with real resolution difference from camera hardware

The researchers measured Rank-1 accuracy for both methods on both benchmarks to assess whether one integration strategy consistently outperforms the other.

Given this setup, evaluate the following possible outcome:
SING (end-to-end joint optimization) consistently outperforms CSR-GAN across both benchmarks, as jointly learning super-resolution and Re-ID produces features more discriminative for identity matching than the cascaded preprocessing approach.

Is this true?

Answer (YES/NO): NO